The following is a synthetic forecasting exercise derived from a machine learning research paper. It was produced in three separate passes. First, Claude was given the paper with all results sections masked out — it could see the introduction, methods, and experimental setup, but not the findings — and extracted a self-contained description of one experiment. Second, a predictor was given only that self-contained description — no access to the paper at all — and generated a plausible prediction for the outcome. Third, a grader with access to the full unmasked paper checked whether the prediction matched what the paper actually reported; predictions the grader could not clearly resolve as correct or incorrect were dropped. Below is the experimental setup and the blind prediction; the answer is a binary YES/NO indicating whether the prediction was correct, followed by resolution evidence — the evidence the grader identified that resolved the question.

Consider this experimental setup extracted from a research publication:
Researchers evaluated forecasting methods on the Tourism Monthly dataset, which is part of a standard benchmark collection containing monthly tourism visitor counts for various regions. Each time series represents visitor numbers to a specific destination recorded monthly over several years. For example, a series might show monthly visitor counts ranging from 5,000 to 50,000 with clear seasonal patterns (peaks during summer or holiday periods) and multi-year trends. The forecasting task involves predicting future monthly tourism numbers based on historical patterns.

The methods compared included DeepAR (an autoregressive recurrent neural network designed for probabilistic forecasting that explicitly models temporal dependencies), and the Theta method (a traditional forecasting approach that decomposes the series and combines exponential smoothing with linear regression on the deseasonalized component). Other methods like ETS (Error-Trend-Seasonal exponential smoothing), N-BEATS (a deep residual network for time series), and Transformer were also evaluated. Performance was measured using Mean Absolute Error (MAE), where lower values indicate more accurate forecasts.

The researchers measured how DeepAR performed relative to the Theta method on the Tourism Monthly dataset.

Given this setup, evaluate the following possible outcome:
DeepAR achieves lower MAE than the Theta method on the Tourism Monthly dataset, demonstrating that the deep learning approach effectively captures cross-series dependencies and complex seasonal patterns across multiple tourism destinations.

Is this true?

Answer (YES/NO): YES